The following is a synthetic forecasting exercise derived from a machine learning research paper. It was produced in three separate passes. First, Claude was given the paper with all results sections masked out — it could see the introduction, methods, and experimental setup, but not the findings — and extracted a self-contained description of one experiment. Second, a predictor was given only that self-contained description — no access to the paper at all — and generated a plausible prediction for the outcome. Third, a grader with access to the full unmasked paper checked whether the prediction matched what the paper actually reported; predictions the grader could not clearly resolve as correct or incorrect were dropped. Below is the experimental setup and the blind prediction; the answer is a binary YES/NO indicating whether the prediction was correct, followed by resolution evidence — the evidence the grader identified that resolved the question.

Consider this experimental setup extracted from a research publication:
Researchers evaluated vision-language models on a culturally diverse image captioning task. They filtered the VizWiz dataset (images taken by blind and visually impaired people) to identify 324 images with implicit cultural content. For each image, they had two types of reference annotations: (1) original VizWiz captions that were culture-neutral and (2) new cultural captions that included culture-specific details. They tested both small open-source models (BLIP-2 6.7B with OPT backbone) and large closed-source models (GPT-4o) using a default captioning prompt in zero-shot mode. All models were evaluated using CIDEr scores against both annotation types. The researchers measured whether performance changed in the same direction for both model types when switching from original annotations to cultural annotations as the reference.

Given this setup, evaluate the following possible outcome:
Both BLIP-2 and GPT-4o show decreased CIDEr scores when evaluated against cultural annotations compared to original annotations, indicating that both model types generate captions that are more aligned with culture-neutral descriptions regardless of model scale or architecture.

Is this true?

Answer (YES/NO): NO